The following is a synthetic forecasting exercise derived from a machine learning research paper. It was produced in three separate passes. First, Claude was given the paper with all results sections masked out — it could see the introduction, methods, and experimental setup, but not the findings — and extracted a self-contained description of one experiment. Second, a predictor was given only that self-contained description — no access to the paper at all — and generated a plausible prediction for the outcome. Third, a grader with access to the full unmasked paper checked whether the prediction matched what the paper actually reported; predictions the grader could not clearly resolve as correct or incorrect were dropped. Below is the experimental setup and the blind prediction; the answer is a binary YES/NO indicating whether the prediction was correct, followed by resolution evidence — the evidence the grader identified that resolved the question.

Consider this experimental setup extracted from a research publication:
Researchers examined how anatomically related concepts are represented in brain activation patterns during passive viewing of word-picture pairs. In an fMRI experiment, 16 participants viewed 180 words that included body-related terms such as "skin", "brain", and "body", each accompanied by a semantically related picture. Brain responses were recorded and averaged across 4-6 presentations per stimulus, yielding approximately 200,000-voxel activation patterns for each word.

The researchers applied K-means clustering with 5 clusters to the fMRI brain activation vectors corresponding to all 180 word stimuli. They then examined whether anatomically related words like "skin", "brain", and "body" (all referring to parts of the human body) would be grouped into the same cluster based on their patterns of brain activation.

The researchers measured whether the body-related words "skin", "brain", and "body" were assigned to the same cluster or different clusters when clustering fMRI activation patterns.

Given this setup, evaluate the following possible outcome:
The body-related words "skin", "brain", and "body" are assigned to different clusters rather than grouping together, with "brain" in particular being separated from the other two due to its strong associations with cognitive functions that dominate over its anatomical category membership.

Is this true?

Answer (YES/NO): NO